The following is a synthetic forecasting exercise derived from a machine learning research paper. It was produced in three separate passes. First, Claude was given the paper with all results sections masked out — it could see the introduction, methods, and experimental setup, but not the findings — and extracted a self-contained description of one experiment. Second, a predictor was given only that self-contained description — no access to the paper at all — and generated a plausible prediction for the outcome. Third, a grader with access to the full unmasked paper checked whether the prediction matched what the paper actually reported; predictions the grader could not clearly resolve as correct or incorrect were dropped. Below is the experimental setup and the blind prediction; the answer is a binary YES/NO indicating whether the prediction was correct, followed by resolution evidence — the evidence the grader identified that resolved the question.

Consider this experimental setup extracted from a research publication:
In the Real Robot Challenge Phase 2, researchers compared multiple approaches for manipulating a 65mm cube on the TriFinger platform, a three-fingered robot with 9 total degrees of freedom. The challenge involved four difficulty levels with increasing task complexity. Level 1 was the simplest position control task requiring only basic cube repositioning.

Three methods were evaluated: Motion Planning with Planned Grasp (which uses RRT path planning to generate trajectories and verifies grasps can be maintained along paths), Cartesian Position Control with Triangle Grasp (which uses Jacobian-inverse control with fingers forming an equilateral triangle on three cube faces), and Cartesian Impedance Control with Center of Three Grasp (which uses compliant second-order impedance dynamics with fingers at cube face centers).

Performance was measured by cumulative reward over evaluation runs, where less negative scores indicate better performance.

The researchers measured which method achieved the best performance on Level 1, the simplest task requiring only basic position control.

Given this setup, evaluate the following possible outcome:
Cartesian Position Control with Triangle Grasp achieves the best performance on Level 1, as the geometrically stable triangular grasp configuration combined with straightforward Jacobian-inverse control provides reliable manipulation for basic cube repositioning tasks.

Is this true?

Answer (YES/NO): YES